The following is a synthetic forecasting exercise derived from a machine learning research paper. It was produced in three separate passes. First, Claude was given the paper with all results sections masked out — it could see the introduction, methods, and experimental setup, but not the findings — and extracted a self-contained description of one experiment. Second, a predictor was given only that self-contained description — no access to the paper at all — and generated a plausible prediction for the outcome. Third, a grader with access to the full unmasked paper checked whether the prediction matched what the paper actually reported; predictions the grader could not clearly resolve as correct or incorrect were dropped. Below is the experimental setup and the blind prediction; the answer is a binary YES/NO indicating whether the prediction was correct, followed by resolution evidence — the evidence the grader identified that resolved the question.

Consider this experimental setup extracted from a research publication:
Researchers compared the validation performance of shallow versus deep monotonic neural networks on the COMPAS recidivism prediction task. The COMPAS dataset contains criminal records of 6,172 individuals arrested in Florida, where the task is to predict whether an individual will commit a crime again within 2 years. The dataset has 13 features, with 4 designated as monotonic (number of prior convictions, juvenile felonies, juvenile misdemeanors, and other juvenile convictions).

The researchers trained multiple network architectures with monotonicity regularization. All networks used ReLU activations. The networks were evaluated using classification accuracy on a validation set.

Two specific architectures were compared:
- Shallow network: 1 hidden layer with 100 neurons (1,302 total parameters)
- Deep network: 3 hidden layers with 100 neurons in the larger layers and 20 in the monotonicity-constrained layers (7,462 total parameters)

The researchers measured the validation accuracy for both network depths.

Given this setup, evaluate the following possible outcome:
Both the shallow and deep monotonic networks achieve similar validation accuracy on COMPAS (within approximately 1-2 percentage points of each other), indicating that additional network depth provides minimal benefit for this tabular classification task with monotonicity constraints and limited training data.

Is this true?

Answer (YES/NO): YES